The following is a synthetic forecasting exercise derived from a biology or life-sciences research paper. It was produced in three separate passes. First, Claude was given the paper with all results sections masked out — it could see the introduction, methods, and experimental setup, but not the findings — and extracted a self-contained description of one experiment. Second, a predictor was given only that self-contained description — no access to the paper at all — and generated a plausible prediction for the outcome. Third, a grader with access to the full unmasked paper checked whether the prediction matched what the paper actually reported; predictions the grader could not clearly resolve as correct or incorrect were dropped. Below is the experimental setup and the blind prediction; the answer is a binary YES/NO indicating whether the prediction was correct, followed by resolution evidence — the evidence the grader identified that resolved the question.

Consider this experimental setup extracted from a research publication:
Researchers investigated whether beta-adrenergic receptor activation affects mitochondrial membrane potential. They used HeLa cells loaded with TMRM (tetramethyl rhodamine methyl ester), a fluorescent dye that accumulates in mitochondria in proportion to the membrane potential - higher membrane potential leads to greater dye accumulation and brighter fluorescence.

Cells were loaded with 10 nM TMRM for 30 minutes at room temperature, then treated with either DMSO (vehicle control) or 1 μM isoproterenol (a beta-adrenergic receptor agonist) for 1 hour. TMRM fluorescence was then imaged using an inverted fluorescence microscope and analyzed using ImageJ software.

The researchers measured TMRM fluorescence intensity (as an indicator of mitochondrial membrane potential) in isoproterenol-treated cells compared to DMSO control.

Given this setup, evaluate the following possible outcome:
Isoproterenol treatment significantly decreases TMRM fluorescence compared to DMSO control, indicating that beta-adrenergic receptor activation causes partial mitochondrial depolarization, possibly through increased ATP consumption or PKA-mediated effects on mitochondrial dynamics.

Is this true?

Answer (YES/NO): NO